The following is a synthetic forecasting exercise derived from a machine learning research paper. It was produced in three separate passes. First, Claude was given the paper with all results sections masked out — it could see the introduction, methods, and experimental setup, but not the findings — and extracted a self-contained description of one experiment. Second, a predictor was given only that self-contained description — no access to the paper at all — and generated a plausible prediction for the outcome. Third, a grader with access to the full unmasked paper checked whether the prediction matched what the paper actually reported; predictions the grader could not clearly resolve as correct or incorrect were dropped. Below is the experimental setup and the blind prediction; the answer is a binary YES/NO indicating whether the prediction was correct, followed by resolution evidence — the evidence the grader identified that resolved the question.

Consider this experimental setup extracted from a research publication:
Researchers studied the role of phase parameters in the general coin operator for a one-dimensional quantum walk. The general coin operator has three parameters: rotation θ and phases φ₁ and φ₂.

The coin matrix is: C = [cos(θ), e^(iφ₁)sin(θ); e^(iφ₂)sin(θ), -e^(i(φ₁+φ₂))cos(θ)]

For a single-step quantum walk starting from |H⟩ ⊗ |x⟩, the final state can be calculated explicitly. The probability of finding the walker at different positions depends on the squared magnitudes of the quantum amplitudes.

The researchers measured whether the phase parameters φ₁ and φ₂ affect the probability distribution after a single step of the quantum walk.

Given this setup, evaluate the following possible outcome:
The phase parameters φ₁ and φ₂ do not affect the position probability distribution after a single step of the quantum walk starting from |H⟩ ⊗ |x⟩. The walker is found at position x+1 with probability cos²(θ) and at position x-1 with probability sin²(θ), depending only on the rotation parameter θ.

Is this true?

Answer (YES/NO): YES